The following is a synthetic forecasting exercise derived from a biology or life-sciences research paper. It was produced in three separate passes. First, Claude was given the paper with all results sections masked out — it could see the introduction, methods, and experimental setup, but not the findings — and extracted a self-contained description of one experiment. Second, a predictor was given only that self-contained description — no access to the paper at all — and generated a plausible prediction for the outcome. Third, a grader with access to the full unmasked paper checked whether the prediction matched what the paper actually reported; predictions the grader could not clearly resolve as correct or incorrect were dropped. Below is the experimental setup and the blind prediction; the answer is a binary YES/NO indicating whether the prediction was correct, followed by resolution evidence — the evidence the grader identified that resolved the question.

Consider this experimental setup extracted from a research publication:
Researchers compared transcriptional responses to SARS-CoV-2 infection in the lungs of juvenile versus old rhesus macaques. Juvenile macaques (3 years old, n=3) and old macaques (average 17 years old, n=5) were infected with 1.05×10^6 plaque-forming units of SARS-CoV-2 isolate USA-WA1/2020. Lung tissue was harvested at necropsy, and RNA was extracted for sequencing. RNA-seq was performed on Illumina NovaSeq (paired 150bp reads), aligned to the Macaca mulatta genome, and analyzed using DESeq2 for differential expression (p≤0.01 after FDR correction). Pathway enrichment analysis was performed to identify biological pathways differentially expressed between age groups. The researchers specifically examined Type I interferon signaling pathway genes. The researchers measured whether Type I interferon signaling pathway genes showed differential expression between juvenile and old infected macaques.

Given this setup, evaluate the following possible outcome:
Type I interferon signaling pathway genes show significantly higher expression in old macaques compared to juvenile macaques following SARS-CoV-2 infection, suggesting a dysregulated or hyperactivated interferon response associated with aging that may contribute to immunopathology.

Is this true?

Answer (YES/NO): NO